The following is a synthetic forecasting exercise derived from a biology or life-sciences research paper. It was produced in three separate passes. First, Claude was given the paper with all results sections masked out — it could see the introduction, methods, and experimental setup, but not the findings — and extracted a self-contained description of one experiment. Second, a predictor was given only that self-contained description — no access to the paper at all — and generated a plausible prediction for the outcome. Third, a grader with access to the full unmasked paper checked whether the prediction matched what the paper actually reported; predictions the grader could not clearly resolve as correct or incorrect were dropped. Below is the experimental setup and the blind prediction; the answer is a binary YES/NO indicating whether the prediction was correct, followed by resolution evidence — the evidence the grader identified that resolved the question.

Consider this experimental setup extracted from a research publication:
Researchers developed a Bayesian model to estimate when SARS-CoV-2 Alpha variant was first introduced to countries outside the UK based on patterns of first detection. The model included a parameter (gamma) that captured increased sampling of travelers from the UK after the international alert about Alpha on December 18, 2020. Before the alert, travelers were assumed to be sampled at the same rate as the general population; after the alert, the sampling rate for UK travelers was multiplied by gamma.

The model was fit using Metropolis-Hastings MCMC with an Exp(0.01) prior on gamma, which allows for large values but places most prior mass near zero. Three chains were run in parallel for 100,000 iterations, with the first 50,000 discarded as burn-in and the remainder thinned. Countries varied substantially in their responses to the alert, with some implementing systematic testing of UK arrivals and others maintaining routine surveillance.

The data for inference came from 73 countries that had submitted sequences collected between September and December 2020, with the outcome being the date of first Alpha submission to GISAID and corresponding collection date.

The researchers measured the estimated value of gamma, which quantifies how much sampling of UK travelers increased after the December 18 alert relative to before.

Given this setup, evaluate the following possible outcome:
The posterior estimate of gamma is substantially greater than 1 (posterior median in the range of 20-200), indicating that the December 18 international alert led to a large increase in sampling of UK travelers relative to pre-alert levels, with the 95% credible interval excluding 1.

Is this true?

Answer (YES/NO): YES